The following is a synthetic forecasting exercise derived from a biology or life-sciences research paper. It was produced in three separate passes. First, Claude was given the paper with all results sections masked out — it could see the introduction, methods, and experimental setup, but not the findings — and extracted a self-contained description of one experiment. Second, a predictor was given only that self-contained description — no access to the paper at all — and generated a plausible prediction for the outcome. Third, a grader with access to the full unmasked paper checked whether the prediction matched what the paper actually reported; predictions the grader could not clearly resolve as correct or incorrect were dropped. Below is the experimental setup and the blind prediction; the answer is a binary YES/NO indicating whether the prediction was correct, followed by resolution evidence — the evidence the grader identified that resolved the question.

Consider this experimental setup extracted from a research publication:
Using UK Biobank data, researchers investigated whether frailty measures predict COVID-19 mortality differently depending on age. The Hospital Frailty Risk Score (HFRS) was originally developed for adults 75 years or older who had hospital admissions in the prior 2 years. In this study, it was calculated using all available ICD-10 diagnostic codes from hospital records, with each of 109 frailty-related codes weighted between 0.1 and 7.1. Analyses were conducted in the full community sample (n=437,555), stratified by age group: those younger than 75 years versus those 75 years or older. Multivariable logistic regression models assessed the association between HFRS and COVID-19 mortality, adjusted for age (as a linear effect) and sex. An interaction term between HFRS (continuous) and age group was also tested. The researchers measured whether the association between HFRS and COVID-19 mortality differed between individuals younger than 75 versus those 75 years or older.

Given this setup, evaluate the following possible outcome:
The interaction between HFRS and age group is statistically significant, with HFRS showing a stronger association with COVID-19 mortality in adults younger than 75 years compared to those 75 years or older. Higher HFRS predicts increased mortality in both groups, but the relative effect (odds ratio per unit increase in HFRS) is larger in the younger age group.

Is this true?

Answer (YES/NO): NO